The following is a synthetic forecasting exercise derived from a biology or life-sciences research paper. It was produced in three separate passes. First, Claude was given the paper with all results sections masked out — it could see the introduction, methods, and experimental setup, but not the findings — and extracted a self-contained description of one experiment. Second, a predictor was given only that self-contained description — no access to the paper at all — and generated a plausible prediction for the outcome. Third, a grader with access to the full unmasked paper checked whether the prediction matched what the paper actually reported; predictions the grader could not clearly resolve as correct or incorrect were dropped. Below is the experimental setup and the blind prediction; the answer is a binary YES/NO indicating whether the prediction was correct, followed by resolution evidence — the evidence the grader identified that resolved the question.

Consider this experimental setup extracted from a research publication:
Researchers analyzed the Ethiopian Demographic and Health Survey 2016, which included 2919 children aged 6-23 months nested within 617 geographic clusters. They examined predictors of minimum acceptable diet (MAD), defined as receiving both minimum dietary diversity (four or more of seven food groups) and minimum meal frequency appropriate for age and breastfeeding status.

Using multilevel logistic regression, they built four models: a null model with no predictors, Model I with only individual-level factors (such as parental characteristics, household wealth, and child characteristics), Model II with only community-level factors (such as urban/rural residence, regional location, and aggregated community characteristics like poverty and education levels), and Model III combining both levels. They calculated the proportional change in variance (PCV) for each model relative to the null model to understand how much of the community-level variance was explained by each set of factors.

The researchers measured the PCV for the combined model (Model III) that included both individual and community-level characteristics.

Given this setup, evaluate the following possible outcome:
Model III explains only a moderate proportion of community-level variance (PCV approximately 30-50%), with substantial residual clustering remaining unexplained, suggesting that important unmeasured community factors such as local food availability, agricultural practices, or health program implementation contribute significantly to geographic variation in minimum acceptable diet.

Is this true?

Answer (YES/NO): YES